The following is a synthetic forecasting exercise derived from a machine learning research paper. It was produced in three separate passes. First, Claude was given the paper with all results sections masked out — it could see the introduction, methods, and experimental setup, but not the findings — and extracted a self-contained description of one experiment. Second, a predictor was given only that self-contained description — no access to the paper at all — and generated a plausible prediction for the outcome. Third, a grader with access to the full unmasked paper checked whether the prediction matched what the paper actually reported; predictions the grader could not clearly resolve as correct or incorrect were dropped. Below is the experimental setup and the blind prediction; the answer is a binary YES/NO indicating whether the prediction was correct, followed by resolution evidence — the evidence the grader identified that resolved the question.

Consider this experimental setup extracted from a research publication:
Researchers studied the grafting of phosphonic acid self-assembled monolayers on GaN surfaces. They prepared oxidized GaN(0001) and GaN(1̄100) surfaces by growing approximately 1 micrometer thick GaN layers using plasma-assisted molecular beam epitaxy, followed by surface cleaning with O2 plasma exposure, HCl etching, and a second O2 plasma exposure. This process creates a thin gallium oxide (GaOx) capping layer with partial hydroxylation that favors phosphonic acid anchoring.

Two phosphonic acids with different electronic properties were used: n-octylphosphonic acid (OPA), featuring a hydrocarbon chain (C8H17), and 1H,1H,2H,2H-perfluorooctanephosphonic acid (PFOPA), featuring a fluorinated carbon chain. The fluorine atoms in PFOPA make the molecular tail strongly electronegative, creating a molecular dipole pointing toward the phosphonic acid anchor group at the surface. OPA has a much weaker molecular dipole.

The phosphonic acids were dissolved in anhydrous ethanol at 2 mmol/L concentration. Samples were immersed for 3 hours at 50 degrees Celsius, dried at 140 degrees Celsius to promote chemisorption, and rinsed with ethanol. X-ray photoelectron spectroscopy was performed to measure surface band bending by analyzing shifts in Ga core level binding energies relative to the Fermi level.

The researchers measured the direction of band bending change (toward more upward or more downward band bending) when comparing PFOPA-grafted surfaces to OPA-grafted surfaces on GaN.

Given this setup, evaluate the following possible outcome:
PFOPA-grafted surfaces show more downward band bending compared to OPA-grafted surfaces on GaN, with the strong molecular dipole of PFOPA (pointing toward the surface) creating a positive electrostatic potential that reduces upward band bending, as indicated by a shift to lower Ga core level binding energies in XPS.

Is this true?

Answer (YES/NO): NO